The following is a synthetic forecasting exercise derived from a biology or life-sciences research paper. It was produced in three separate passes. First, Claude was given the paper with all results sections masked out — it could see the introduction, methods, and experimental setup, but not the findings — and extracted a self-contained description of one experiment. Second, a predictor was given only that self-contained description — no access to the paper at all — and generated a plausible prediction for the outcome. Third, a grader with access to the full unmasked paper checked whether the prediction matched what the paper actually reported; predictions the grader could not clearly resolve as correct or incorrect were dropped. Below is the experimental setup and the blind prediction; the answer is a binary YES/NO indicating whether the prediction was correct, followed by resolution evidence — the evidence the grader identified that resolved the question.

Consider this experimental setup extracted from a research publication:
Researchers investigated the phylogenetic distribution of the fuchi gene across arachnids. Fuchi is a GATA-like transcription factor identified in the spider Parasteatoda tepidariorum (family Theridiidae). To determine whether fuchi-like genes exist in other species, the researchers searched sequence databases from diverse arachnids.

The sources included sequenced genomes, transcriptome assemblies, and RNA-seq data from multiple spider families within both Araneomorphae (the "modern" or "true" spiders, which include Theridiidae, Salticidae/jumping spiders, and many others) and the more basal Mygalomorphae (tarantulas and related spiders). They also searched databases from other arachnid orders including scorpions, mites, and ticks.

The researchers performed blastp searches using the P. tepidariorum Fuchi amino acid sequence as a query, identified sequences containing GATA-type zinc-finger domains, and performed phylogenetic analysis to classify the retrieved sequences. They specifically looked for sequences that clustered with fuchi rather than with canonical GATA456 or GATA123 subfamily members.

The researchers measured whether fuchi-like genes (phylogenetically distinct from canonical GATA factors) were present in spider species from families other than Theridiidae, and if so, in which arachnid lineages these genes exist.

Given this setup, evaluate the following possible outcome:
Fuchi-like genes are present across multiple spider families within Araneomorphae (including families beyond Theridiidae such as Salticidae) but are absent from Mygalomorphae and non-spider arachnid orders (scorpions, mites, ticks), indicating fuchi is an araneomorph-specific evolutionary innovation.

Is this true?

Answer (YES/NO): YES